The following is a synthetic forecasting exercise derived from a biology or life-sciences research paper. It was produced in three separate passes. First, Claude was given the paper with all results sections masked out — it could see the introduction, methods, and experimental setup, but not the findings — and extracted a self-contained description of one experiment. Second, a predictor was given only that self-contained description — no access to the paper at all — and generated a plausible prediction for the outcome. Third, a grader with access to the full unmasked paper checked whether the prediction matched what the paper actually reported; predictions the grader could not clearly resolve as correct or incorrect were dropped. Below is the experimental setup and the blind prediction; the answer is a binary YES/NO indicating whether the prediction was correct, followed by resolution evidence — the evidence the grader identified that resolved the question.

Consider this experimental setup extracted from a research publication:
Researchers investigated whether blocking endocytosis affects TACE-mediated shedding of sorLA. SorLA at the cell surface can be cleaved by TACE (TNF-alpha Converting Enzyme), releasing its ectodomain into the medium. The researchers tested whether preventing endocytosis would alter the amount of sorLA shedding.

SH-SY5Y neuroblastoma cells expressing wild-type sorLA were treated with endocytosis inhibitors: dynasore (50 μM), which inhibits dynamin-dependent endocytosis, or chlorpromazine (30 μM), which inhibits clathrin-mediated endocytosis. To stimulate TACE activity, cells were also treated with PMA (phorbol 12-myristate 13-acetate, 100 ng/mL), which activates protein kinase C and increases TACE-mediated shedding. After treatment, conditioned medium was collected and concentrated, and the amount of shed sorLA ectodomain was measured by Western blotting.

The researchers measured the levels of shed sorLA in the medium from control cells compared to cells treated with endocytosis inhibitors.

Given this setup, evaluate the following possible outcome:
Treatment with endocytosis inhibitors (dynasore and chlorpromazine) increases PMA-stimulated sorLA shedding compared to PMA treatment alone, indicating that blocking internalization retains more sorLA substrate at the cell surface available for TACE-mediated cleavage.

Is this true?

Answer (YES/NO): NO